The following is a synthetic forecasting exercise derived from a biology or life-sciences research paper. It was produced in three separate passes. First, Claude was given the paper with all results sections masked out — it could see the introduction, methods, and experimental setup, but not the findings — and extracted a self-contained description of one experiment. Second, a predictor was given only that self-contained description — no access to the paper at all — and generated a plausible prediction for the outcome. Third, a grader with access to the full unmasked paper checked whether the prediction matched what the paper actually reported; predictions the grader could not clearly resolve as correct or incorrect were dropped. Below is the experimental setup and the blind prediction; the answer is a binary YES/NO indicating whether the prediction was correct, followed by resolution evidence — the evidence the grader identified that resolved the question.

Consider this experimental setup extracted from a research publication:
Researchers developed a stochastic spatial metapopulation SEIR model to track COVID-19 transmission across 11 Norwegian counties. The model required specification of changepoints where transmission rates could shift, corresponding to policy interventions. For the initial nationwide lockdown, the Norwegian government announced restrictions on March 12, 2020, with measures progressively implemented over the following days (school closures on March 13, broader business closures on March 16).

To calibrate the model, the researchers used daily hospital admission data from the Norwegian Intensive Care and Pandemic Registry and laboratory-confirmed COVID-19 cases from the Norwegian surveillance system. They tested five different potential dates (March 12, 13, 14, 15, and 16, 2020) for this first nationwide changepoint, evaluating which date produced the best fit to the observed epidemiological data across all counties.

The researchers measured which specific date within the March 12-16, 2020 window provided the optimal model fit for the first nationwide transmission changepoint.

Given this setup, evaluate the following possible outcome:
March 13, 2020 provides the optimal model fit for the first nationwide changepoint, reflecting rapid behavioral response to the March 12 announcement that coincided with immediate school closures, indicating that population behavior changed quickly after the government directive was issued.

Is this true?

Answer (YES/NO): NO